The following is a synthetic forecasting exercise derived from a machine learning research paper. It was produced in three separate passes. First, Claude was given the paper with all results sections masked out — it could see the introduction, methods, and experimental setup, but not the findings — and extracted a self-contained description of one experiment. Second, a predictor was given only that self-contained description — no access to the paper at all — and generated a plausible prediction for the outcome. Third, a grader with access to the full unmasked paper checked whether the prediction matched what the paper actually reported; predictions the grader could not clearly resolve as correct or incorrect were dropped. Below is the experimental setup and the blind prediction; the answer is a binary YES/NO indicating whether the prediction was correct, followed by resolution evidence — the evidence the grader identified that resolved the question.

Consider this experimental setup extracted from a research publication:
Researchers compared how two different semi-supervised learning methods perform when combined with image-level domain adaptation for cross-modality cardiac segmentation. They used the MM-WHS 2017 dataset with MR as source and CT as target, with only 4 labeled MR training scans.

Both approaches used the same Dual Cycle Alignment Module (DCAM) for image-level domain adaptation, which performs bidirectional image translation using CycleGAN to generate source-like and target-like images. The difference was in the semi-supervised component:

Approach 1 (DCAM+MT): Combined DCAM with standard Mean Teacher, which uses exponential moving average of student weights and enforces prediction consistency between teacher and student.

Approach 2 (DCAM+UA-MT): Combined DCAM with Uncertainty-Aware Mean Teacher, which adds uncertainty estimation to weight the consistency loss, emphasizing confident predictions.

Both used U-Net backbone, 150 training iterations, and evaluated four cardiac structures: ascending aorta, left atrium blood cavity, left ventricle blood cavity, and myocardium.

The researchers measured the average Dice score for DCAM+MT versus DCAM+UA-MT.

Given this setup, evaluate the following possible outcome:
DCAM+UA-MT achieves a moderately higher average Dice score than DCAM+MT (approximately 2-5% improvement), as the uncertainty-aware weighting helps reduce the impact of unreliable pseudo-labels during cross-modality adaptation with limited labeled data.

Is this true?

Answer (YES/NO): NO